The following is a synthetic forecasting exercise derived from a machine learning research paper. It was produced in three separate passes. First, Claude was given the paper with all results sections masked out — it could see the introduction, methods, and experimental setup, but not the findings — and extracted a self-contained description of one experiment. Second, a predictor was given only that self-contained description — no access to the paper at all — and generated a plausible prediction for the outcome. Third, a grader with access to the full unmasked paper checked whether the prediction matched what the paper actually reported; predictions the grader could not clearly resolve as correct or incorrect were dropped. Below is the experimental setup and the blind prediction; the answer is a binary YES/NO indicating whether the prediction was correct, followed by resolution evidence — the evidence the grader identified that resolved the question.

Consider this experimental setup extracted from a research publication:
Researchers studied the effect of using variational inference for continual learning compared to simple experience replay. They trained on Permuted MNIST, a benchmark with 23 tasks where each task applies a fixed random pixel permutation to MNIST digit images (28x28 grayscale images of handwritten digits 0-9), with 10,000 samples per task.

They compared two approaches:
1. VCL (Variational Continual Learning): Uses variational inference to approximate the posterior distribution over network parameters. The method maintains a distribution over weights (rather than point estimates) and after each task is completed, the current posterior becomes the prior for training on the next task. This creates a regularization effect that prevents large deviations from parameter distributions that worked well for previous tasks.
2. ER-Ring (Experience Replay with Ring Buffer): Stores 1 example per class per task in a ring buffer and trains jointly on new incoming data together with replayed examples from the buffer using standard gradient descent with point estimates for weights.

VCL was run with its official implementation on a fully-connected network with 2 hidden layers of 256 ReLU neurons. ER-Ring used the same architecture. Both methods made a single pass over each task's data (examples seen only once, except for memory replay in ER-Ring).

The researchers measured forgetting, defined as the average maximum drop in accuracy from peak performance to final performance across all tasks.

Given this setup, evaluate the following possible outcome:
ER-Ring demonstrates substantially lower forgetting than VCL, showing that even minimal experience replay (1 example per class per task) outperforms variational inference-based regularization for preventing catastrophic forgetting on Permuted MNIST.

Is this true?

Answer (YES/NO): YES